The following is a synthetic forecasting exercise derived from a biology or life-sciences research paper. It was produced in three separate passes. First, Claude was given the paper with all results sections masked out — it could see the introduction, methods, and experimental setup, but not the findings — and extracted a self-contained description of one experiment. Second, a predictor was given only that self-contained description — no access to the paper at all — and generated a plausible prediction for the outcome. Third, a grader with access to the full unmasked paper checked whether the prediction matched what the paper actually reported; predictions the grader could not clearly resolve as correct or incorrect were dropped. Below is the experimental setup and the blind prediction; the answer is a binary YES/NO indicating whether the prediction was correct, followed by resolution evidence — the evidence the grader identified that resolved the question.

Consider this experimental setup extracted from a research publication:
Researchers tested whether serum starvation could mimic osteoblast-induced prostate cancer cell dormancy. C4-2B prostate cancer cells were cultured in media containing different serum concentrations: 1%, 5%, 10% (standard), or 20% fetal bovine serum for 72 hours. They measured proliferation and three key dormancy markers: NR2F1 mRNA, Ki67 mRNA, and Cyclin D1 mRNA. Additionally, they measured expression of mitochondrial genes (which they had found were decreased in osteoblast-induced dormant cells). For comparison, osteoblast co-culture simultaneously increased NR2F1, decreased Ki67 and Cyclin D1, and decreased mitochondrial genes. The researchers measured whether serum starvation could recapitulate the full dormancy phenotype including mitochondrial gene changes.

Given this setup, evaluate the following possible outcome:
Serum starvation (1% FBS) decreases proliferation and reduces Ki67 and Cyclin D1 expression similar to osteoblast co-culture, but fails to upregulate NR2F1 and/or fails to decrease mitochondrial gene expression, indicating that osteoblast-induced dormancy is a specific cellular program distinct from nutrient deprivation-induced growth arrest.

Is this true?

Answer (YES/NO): NO